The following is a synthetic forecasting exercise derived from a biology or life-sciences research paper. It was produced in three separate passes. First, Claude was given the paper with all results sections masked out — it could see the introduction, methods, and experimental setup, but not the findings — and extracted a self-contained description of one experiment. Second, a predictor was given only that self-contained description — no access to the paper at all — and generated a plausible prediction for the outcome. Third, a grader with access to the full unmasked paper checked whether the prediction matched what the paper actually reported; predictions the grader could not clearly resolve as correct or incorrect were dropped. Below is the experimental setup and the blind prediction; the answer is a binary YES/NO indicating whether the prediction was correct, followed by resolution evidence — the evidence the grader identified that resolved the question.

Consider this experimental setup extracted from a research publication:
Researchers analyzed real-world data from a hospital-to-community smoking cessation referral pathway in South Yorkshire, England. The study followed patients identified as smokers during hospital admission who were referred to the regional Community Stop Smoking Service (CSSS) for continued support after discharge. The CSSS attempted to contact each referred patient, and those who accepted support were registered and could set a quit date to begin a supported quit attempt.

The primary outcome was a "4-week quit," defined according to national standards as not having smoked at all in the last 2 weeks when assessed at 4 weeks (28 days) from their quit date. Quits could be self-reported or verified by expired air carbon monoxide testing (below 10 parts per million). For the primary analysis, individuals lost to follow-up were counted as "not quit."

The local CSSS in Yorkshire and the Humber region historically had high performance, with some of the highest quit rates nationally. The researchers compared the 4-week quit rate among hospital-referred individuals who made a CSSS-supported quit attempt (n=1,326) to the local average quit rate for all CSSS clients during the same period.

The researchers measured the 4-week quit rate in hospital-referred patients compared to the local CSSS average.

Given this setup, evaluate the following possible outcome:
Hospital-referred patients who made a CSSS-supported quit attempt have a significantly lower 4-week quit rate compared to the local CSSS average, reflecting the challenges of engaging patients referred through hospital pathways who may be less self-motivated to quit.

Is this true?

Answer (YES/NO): YES